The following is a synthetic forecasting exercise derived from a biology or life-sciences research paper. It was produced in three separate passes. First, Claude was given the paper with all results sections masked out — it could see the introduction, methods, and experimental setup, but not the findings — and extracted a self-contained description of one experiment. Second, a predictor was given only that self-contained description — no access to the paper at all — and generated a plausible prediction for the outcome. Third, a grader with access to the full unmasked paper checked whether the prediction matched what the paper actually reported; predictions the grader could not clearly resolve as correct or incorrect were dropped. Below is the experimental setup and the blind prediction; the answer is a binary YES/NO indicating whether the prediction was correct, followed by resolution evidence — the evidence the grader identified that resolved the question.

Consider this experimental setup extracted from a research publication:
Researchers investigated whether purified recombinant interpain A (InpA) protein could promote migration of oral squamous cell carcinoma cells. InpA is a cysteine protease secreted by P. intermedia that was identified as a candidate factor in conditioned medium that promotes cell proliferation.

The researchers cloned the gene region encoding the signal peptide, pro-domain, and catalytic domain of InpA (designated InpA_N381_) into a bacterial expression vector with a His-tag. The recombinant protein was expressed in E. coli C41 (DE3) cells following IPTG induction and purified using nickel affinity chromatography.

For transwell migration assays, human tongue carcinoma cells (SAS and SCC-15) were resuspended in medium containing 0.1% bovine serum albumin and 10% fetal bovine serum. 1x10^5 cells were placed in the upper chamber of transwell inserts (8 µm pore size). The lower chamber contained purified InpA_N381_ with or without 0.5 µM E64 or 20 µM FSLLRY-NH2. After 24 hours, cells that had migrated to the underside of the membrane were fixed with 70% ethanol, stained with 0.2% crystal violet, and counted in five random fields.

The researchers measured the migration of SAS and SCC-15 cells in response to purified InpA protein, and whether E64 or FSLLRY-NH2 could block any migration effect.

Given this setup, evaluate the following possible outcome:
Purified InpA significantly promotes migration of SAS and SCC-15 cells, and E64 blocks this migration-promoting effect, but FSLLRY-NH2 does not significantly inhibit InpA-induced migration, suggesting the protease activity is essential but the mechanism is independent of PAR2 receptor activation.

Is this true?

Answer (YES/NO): NO